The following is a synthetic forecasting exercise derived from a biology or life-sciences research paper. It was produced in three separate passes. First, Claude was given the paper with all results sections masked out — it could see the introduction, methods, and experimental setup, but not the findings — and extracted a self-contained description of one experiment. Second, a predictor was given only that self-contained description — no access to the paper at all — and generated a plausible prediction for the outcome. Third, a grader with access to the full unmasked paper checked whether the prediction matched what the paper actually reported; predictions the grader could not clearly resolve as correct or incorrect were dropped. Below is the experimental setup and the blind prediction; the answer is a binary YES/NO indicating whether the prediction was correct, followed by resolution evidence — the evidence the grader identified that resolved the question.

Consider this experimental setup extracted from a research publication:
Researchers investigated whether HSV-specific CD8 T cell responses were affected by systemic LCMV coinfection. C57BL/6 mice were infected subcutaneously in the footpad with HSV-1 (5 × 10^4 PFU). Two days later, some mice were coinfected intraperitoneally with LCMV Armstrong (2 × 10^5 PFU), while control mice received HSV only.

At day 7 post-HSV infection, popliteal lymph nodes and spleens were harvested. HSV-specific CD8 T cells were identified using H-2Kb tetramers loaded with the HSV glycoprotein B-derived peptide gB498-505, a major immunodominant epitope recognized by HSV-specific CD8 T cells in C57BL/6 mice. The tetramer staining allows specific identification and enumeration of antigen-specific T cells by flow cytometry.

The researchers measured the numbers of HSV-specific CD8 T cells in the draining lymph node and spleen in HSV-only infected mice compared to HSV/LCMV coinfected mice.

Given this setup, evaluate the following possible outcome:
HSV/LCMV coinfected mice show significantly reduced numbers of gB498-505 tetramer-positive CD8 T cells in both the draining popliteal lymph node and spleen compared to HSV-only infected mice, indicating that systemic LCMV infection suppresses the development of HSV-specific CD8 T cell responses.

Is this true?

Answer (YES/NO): NO